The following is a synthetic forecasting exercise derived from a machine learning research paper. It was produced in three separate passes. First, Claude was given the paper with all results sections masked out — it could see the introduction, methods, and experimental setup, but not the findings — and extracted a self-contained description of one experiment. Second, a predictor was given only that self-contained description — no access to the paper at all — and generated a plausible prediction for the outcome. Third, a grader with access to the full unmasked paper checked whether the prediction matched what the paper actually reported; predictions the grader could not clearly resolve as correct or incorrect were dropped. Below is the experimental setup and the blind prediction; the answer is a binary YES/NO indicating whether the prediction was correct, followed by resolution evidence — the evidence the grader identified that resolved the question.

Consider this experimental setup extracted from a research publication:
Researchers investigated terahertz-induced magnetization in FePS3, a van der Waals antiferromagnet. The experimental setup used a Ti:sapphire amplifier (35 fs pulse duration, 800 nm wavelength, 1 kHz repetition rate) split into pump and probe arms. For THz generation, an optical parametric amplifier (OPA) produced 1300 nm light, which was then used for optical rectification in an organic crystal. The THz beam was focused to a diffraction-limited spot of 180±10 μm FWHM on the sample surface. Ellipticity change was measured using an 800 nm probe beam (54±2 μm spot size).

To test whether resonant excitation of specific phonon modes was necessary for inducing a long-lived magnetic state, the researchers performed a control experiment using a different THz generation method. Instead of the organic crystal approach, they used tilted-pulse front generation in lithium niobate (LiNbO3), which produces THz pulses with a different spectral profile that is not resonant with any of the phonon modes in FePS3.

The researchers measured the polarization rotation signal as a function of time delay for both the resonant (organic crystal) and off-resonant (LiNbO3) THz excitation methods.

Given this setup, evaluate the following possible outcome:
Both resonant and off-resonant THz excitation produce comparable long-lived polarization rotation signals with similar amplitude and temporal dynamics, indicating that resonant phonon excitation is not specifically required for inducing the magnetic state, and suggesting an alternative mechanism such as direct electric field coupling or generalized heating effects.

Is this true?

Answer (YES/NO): NO